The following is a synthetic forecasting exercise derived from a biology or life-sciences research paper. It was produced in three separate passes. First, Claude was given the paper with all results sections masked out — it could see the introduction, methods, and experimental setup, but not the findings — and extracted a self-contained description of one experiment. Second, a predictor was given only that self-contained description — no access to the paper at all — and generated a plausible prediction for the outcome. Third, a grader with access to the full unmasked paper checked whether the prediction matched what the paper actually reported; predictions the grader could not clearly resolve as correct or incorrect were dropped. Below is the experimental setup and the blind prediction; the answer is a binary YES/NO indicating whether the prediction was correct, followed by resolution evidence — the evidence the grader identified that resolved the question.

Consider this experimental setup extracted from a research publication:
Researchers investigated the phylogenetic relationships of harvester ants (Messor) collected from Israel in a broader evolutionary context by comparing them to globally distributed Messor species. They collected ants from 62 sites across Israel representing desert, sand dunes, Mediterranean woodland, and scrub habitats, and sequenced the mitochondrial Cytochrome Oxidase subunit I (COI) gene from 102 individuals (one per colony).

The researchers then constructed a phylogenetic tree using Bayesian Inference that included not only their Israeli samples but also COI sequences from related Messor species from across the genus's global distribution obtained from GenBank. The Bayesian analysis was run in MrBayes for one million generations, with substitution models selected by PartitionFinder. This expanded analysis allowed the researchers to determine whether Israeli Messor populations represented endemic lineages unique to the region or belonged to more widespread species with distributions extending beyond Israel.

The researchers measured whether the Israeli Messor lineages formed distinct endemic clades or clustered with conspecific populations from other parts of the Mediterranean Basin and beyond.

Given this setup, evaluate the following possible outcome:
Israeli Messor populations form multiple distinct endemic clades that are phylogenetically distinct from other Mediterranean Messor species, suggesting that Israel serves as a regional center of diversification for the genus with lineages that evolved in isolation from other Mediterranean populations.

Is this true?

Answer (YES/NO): NO